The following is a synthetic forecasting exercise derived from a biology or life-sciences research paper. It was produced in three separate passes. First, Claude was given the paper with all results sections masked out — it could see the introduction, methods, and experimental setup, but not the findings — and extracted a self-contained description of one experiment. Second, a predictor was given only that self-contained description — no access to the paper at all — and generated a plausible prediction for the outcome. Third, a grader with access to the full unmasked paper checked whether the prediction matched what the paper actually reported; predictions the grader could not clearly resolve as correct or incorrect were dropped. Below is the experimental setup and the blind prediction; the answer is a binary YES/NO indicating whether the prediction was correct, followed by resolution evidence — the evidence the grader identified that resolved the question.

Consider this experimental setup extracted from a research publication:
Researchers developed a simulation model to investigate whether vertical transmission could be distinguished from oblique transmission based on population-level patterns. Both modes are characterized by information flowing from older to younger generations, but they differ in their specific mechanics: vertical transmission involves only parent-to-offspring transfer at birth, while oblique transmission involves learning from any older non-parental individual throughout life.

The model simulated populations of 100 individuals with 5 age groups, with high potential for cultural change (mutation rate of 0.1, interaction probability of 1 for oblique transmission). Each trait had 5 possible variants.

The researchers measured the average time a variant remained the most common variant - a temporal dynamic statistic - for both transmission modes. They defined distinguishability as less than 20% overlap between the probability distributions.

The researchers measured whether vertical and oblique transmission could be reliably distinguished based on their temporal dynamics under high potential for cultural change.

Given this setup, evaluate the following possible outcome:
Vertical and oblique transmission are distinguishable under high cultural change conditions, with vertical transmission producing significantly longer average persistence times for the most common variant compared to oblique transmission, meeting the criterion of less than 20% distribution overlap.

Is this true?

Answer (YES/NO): NO